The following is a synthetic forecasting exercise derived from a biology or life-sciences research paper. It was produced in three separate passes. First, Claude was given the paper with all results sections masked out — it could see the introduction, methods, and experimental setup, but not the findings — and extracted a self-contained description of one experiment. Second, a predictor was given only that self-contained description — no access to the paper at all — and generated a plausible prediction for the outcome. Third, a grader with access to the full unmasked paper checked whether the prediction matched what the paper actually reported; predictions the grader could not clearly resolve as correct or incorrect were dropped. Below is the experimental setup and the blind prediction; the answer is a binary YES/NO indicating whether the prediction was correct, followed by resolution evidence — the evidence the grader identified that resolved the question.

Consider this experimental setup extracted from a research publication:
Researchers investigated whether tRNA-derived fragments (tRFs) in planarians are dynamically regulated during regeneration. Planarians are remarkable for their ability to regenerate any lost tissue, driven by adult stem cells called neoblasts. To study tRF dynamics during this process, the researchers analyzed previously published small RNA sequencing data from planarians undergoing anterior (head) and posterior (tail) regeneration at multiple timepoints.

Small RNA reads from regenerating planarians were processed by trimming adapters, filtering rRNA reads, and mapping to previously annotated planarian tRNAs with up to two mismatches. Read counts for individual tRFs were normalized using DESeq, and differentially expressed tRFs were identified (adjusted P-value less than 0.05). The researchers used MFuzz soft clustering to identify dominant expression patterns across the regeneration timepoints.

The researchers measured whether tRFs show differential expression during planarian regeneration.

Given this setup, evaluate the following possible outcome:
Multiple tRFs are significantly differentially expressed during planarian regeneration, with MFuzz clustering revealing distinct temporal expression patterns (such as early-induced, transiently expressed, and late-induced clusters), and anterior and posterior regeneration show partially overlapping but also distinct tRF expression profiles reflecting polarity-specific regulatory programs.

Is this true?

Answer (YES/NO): YES